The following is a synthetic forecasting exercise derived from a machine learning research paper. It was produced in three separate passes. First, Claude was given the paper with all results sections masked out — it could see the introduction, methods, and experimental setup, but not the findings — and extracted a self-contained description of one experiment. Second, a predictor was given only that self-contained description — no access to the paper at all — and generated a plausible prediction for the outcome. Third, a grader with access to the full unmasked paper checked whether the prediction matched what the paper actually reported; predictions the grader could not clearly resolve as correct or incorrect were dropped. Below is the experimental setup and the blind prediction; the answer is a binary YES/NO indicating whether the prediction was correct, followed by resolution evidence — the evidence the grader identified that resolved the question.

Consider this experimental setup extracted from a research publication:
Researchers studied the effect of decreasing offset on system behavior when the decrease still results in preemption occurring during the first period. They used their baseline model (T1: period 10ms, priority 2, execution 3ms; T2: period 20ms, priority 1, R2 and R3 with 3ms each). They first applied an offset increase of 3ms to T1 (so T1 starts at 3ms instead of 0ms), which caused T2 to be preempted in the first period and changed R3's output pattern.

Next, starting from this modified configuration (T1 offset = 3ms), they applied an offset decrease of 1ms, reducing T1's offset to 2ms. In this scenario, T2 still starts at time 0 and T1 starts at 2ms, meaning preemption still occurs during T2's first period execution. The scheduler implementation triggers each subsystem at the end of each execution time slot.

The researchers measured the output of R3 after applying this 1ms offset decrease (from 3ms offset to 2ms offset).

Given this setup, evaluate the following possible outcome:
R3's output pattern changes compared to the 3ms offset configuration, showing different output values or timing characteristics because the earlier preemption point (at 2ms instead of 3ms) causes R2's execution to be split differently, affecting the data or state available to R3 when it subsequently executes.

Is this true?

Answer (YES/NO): NO